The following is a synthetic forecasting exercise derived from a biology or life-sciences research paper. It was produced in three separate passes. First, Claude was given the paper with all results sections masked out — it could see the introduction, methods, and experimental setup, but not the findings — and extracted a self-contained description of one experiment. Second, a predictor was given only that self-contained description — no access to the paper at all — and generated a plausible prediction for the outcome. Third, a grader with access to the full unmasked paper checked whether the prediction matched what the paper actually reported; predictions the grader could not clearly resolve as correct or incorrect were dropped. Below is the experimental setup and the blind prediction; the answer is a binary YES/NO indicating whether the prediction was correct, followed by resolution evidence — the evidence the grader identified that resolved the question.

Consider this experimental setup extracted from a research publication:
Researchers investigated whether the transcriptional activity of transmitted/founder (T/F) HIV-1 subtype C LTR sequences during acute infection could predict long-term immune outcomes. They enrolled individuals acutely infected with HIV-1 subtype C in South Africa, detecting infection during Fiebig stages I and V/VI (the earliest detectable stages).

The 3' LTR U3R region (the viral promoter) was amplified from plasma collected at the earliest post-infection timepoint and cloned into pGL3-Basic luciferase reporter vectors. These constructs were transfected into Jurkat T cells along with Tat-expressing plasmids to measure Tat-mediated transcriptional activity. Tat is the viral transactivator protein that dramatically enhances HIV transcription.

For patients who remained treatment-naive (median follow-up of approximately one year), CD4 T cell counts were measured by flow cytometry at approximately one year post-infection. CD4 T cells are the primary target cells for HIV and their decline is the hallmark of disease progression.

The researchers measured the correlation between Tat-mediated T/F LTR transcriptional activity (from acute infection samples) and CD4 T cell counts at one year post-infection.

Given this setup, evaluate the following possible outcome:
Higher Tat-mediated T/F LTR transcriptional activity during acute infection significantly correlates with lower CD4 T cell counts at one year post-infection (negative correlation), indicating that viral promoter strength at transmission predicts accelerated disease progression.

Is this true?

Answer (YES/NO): YES